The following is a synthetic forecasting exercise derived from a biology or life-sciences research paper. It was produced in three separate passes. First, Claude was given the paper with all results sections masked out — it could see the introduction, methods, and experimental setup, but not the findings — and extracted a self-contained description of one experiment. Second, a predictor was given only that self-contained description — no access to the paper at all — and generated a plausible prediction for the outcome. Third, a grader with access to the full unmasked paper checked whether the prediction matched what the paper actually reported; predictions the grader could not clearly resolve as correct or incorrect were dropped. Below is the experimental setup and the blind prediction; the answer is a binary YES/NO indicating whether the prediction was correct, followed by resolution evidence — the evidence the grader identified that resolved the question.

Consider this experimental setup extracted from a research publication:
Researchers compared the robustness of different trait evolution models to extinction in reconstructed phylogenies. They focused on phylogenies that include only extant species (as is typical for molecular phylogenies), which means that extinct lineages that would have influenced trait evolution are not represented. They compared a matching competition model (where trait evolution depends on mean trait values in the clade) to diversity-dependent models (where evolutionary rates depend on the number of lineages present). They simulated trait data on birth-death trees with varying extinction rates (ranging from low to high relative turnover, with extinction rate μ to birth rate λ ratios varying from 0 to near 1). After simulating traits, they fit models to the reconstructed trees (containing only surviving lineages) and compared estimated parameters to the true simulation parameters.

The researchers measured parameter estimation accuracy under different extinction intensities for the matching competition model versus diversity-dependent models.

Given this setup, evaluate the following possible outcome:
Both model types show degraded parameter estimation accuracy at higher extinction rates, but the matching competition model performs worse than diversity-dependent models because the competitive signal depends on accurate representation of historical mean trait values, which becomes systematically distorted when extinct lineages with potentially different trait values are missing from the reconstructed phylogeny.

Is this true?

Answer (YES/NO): NO